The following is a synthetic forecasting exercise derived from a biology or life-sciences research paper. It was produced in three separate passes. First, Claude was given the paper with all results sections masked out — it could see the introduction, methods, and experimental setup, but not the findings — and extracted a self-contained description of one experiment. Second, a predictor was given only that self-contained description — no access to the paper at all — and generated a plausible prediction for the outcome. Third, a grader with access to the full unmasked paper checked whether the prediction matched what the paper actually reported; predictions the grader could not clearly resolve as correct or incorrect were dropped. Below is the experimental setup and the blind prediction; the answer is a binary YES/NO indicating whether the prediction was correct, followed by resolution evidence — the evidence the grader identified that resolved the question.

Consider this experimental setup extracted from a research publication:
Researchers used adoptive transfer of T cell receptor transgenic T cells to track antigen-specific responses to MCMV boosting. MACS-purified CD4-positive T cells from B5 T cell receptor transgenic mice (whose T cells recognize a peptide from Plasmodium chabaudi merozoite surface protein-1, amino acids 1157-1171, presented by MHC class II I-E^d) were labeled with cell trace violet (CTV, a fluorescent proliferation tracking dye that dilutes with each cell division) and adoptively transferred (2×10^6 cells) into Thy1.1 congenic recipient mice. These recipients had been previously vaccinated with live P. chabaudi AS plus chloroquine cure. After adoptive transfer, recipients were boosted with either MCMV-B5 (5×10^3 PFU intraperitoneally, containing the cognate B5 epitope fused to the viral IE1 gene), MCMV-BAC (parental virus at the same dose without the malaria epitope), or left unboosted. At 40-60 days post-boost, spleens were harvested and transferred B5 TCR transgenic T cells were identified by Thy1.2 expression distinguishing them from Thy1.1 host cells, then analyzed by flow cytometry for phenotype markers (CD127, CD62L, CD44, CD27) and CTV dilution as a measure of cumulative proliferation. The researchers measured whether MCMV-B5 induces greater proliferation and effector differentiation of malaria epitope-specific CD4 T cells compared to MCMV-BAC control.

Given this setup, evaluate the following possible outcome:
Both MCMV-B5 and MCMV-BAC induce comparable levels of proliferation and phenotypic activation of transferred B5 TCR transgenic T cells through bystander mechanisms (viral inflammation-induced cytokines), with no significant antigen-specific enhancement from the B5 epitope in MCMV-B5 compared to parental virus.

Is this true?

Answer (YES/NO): NO